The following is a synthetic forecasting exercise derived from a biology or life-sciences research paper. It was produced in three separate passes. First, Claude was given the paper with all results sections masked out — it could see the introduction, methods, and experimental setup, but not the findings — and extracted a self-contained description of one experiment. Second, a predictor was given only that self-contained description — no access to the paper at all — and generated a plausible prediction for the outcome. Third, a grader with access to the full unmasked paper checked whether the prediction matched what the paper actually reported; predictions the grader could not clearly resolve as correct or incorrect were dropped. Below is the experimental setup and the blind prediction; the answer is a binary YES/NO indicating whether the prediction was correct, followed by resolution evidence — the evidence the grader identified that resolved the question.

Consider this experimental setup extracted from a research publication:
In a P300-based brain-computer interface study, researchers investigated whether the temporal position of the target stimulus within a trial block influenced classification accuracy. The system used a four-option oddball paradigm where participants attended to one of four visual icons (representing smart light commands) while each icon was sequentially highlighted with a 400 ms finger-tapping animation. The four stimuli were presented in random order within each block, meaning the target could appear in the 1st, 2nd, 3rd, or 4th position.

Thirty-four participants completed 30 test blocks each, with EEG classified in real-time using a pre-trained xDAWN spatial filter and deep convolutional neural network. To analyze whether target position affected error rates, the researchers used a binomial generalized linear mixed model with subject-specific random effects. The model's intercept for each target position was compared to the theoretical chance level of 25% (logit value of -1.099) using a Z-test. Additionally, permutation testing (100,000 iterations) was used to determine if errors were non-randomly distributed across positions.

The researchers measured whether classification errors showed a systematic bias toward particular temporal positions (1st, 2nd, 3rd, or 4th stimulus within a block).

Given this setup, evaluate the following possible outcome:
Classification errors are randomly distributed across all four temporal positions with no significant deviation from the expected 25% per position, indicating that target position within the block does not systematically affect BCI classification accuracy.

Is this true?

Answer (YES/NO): NO